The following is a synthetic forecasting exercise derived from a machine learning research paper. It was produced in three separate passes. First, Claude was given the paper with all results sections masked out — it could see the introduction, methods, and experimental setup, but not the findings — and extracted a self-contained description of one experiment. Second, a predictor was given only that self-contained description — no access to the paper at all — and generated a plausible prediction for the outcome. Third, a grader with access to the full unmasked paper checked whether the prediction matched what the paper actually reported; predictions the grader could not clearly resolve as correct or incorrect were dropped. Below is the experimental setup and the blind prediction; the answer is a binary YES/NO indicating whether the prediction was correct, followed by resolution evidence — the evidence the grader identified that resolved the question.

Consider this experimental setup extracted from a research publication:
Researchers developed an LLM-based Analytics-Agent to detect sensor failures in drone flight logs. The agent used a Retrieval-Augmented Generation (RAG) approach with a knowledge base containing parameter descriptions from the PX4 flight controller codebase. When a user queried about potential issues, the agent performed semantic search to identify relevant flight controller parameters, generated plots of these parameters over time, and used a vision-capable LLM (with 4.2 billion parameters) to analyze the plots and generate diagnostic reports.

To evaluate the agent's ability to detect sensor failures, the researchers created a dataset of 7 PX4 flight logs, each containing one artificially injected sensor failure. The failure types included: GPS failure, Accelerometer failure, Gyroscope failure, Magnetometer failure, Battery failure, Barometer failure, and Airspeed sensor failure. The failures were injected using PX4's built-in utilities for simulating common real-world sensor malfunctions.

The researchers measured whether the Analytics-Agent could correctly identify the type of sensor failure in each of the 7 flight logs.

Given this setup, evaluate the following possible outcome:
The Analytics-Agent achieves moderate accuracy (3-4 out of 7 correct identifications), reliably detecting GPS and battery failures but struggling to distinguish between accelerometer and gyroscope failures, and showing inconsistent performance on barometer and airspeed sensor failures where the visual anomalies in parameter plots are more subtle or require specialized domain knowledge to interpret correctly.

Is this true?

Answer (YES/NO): NO